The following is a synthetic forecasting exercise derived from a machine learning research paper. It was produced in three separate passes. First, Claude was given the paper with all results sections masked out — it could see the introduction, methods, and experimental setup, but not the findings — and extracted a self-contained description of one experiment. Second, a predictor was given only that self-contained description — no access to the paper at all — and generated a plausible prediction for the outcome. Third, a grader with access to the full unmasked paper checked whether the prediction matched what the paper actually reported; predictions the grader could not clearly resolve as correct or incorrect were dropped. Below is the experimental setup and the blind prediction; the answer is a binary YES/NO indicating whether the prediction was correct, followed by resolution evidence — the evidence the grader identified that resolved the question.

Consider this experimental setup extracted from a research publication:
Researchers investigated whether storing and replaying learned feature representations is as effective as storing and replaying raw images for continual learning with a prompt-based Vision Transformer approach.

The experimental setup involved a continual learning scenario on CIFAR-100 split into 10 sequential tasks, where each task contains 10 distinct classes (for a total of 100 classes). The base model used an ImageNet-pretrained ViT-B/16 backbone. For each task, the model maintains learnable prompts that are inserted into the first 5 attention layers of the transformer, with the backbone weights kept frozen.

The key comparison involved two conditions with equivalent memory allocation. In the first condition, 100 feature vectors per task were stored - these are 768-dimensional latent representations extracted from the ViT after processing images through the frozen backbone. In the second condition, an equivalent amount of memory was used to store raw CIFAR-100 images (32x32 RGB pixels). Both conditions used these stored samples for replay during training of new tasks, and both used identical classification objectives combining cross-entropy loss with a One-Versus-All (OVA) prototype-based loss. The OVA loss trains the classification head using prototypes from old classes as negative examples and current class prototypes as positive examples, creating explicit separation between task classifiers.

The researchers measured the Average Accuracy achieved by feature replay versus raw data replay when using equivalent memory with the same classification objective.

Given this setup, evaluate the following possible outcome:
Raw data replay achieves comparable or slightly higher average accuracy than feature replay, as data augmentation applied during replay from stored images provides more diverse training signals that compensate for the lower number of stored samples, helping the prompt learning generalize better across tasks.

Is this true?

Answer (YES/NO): NO